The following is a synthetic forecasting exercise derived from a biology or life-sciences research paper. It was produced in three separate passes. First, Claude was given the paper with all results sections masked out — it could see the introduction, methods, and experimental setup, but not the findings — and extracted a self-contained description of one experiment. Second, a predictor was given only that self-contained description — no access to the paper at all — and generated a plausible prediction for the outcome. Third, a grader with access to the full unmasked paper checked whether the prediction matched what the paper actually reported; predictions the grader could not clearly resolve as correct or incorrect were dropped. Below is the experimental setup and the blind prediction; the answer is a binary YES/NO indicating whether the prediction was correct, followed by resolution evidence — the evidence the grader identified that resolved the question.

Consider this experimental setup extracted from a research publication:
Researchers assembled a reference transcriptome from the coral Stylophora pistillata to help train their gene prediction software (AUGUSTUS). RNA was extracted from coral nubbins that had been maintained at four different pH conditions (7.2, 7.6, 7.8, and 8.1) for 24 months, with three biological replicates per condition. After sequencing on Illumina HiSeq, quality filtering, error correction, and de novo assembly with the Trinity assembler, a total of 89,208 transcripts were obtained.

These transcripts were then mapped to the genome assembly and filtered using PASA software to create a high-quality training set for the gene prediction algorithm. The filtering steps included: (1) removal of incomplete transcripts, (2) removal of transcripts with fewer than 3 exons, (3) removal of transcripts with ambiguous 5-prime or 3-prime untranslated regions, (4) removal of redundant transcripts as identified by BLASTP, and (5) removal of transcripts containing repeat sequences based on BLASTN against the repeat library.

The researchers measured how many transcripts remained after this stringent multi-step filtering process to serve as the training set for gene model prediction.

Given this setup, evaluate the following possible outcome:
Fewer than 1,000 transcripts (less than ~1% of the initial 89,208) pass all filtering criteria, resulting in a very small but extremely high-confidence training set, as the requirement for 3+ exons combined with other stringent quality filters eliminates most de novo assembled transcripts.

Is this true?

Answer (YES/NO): NO